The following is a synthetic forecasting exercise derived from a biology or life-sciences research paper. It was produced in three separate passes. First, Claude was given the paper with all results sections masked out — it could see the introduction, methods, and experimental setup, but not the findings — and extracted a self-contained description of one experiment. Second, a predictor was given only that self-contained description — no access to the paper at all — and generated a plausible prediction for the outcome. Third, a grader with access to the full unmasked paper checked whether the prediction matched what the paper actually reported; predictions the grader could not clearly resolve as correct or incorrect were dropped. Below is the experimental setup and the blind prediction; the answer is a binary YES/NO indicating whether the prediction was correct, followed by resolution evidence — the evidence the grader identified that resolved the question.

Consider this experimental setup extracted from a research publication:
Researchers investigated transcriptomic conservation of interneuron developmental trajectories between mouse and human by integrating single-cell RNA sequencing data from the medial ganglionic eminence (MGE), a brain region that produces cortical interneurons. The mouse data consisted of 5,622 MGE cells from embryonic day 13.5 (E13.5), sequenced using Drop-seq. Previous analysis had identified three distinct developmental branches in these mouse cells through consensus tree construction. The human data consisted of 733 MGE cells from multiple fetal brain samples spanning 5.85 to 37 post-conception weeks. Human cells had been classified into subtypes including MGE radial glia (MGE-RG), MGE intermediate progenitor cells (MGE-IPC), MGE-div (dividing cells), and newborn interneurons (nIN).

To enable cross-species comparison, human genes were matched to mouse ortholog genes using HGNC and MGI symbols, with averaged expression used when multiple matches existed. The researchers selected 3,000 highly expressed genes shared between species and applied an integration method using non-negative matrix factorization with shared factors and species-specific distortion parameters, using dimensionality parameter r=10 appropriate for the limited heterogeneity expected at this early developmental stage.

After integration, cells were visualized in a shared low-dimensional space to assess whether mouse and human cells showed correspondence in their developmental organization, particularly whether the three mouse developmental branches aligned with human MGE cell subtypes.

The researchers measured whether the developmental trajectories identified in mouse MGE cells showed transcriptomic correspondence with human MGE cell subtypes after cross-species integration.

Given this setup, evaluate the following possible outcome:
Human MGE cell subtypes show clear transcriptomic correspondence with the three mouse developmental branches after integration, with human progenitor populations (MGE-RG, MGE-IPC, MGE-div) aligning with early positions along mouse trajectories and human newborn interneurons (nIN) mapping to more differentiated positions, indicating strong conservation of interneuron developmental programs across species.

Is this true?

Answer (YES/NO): YES